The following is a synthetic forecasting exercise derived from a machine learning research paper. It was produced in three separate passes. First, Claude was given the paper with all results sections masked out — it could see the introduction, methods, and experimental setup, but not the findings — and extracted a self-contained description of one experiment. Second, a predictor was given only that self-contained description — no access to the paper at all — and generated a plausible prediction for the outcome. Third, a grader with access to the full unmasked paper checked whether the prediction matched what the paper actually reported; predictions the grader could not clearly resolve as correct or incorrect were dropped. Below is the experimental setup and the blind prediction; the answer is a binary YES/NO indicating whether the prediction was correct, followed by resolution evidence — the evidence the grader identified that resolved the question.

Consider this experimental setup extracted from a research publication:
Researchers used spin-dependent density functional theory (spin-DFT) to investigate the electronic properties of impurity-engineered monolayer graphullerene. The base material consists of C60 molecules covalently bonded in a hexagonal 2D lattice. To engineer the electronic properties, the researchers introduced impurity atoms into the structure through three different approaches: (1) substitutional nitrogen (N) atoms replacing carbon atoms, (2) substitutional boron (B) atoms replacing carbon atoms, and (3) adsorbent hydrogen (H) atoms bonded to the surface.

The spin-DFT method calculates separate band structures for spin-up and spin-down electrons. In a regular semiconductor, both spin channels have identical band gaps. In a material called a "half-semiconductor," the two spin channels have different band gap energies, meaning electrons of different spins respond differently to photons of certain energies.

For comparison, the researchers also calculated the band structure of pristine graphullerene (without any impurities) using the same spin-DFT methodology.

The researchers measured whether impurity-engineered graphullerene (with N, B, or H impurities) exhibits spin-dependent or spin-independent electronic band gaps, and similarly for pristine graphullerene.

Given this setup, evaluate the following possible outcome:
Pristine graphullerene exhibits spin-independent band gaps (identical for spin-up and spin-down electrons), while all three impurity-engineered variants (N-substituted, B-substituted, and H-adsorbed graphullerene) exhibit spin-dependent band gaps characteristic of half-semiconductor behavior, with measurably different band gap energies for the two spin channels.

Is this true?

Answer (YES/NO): YES